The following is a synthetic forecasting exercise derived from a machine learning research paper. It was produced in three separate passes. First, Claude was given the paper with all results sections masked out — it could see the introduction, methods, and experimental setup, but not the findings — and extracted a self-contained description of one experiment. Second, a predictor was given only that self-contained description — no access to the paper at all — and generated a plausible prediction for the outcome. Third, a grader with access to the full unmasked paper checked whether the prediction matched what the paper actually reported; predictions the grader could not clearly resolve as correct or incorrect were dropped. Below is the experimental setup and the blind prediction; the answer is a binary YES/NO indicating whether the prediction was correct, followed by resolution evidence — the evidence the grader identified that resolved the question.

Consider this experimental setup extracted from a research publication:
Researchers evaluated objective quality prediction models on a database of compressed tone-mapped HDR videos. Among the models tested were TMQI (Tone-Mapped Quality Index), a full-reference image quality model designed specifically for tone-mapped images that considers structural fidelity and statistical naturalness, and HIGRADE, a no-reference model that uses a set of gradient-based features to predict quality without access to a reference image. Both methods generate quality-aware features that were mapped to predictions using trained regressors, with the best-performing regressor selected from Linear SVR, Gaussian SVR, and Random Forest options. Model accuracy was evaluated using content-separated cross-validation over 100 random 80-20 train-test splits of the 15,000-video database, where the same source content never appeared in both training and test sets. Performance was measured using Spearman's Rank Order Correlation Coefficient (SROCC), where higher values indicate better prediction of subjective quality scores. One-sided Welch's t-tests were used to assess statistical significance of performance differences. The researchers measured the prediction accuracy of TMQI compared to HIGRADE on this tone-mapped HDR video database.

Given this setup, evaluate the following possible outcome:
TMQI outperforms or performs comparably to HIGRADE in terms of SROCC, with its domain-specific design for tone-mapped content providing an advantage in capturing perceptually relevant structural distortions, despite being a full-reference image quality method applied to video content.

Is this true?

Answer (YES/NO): NO